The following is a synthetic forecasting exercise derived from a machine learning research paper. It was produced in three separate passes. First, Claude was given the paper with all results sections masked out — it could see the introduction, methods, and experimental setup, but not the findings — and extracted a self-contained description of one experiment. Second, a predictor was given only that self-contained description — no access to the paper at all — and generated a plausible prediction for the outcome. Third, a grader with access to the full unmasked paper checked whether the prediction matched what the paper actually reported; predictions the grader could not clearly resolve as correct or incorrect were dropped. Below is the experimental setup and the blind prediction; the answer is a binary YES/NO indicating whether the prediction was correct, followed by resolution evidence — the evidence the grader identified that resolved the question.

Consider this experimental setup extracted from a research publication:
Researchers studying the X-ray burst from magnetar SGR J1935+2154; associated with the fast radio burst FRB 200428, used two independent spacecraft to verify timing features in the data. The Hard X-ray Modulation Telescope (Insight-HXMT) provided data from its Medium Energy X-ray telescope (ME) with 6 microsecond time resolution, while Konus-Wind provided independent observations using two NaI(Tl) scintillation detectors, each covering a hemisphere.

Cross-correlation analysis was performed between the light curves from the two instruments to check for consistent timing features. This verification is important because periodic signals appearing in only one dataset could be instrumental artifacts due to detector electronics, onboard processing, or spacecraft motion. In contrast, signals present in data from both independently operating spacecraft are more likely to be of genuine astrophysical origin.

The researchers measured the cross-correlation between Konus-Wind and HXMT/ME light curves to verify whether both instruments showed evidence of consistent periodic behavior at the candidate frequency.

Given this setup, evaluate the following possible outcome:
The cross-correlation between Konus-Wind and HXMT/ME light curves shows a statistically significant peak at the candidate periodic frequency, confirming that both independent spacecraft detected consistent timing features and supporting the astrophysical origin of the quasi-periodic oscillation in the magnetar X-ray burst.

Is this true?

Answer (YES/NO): YES